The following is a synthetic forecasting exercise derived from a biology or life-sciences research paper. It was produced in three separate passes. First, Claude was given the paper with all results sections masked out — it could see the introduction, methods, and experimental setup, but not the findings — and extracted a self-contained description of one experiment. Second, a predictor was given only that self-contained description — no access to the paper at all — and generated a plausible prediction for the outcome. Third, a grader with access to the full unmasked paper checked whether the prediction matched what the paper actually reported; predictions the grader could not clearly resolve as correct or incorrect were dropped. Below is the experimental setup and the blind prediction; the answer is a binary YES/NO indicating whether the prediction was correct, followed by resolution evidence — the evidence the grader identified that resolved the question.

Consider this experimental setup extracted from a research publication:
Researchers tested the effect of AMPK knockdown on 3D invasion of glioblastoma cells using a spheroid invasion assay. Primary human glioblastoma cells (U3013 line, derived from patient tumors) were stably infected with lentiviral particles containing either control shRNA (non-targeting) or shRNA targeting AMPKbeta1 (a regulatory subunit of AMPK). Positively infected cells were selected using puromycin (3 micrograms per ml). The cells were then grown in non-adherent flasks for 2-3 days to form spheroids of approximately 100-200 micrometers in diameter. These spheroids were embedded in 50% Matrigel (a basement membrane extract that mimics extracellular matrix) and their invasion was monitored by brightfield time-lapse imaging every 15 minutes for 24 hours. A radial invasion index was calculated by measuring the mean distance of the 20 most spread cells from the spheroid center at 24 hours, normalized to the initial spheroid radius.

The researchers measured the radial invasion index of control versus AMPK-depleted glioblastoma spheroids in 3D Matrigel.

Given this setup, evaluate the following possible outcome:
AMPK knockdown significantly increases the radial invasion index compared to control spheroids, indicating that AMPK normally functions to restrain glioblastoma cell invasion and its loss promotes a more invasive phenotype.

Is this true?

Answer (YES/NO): NO